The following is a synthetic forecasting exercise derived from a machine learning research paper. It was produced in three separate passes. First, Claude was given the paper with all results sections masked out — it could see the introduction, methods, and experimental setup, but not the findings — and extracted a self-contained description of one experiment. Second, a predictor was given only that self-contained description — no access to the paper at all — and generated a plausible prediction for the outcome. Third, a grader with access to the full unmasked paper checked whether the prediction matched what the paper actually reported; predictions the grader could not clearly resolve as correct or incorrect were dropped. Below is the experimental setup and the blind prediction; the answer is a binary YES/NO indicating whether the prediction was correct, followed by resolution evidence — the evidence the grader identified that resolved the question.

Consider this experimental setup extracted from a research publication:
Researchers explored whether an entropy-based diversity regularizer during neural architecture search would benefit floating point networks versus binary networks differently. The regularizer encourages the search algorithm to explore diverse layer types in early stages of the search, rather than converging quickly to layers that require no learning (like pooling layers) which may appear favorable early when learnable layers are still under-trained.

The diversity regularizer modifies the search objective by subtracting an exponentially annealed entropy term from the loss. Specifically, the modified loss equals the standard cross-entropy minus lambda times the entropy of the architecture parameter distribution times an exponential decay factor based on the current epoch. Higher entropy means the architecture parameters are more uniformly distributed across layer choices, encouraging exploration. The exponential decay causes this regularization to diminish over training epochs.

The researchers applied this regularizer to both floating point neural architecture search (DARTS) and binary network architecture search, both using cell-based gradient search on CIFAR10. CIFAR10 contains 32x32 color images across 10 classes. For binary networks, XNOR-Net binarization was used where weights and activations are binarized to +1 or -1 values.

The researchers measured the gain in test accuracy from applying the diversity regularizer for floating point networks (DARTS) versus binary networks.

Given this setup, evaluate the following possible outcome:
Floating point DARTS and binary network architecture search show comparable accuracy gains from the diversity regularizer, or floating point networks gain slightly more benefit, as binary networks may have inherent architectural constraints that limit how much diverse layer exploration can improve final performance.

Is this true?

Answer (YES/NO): NO